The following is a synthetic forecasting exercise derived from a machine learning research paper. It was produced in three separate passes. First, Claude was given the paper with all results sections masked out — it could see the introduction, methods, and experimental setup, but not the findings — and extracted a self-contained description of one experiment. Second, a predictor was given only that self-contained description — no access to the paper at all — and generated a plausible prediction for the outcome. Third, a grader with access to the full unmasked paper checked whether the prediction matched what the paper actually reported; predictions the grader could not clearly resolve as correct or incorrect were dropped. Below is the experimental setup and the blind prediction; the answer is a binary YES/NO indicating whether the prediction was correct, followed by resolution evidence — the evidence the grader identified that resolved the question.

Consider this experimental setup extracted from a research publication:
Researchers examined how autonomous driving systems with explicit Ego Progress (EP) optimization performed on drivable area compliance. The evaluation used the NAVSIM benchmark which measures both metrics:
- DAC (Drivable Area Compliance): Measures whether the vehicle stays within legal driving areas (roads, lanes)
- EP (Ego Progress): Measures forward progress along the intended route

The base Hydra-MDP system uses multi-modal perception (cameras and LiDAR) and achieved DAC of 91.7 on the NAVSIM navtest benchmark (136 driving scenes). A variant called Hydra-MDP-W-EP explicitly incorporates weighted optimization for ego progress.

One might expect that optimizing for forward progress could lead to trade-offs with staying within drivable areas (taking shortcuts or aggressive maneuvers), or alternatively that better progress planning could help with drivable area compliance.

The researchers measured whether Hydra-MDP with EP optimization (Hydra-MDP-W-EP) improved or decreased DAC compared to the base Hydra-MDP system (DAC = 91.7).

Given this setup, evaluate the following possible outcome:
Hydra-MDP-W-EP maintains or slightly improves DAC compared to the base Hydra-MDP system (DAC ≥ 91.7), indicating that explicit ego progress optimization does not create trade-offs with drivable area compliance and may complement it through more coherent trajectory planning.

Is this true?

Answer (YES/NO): NO